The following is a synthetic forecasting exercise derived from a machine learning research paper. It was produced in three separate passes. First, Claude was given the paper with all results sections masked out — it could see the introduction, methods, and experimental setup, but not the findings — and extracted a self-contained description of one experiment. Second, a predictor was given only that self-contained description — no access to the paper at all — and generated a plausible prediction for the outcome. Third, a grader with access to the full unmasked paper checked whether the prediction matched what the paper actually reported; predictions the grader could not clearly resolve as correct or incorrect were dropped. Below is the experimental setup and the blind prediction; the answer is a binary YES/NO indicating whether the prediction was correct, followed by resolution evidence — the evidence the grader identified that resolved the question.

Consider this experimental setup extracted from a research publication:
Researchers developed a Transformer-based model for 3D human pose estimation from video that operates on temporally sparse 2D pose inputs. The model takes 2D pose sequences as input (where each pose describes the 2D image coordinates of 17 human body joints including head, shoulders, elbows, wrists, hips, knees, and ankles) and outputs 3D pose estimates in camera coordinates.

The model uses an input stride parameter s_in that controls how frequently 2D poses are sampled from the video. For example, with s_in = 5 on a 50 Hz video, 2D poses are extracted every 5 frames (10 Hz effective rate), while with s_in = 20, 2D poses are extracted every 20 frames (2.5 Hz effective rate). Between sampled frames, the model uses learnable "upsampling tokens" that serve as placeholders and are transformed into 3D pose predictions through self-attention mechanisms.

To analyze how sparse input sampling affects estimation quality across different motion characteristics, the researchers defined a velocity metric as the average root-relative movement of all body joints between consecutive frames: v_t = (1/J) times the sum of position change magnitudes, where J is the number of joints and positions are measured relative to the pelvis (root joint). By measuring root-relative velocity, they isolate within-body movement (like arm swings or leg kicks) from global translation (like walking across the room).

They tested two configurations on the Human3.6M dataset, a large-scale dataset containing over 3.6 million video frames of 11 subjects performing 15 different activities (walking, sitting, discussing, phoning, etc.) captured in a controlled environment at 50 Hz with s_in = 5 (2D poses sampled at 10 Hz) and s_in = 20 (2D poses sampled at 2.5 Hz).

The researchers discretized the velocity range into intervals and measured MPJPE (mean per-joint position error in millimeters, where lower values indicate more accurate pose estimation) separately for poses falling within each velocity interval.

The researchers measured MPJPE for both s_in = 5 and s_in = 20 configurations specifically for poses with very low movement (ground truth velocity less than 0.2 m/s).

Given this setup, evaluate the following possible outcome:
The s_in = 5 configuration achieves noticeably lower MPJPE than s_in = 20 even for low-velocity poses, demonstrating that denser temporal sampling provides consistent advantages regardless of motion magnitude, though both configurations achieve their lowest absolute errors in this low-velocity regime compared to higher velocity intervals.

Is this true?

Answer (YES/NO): NO